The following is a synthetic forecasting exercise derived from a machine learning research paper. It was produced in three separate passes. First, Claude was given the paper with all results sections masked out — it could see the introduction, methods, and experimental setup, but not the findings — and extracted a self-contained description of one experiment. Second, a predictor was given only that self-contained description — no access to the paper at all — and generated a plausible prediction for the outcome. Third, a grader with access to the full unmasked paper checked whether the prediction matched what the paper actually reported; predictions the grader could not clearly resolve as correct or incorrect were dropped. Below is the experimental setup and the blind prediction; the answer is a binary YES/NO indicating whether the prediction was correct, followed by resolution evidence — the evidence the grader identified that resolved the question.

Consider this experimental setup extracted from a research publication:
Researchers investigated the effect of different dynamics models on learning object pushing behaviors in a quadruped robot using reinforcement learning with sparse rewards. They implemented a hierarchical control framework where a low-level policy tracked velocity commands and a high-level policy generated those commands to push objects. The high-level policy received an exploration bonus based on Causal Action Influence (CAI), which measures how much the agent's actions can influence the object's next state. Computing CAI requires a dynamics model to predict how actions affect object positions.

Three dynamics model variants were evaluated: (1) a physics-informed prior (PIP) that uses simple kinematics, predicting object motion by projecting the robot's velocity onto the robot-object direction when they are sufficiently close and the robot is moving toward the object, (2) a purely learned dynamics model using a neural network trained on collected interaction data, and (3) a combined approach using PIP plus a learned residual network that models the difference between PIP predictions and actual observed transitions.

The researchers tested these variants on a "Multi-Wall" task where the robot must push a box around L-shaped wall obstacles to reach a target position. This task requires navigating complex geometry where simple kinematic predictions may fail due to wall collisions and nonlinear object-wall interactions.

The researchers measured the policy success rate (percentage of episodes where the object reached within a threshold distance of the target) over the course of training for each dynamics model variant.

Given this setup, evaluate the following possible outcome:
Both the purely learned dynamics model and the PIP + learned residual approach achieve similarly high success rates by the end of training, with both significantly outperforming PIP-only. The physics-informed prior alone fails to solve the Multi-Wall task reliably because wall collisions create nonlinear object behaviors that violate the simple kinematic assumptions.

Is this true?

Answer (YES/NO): NO